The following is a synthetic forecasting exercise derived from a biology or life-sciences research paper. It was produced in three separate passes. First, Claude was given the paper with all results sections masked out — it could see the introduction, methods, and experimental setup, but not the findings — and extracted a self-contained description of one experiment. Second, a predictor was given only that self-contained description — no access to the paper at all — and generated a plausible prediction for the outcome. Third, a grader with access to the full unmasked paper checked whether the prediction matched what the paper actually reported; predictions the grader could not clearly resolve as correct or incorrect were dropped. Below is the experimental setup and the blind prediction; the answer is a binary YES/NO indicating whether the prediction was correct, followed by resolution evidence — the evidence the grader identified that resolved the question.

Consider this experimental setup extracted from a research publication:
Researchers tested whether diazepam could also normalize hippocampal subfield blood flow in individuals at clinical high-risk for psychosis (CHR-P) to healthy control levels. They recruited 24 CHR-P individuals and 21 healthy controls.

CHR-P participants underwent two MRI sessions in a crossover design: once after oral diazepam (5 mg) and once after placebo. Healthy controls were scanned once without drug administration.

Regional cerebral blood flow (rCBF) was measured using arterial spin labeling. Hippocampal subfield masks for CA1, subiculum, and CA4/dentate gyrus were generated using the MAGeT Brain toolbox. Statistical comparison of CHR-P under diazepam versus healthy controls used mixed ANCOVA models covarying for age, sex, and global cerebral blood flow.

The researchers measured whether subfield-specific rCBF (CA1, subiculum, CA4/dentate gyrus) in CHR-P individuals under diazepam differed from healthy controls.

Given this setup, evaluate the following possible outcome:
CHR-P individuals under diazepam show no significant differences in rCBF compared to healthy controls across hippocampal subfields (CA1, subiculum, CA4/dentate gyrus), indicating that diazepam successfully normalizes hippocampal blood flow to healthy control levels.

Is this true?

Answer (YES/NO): YES